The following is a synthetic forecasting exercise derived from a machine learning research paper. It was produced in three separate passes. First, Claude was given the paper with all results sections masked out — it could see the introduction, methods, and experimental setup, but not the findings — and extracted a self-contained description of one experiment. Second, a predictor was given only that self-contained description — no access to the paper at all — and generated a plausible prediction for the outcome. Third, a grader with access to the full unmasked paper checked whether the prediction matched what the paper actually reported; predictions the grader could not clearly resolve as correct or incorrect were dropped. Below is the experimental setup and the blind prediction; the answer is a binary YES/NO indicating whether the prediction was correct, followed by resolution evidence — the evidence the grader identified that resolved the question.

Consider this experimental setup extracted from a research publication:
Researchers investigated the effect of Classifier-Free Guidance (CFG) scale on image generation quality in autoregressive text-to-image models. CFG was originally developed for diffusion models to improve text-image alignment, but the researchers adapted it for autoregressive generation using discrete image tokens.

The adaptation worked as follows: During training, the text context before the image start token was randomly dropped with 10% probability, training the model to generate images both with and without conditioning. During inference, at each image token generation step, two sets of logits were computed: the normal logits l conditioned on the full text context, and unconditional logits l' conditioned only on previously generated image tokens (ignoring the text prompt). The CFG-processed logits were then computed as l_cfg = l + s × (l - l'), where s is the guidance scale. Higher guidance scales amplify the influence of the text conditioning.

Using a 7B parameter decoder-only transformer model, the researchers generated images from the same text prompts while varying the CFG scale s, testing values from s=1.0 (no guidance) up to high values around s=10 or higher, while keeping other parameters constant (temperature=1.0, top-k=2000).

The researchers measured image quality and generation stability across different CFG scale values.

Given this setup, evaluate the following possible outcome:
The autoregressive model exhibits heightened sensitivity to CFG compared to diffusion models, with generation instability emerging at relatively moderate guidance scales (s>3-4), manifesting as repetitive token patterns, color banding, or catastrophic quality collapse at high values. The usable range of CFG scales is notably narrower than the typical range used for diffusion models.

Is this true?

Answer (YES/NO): NO